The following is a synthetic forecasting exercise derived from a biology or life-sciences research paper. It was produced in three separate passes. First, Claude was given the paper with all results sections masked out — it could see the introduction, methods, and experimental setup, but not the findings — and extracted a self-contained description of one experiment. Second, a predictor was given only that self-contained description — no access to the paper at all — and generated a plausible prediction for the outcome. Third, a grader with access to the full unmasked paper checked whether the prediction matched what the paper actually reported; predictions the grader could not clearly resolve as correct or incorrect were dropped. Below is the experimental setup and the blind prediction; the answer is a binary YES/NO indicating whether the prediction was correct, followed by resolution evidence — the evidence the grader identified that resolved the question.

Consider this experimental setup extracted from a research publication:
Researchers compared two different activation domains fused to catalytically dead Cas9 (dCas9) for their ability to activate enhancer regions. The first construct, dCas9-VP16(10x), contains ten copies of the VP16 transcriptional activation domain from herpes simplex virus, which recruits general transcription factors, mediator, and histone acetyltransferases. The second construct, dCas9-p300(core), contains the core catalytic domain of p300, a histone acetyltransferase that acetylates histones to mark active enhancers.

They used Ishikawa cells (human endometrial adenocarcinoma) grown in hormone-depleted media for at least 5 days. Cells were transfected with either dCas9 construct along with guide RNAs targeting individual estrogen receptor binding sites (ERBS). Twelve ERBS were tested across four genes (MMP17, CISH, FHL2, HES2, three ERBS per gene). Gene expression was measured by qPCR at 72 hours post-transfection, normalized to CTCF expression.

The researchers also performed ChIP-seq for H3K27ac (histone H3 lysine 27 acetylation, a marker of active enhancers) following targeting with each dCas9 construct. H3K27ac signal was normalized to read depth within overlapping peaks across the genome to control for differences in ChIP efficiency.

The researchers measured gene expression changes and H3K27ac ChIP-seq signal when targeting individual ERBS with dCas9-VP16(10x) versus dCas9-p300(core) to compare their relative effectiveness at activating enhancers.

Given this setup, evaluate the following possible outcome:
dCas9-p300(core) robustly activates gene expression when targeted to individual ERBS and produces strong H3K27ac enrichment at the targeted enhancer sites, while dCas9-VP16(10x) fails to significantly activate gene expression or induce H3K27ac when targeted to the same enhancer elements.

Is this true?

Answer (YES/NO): NO